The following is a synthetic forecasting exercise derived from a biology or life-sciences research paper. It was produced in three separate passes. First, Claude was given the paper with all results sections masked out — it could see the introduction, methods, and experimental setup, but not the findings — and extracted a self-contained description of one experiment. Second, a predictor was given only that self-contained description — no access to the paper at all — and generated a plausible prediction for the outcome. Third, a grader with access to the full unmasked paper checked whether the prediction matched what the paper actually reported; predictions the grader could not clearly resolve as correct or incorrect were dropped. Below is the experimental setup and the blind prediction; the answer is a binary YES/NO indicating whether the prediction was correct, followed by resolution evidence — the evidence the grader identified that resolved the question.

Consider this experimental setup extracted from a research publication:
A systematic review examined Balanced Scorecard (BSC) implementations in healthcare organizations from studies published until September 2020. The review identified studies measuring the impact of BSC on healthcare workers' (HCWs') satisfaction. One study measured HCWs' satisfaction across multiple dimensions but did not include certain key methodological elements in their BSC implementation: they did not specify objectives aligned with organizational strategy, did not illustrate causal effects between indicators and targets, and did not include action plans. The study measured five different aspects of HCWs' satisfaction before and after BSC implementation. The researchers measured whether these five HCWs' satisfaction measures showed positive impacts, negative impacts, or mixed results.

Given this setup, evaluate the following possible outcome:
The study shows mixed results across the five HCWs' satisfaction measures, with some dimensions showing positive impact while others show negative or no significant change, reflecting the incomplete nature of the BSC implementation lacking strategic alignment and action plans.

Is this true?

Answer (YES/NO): YES